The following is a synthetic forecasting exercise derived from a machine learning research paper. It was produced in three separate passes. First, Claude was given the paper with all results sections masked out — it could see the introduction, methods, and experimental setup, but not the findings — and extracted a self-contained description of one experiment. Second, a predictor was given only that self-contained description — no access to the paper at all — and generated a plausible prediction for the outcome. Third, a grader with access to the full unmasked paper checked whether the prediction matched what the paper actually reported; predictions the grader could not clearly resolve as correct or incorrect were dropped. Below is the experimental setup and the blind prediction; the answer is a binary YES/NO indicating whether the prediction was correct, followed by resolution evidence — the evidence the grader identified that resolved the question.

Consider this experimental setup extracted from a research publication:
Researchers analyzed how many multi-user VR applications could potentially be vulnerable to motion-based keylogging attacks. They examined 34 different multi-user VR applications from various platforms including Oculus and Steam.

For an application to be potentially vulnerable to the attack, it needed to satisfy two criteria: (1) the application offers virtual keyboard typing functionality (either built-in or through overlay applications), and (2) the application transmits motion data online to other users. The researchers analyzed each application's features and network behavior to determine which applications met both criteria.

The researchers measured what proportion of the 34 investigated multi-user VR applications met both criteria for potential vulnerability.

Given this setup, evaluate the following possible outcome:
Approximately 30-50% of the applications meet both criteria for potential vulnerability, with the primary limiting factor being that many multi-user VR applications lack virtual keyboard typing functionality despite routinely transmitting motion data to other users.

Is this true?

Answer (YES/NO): NO